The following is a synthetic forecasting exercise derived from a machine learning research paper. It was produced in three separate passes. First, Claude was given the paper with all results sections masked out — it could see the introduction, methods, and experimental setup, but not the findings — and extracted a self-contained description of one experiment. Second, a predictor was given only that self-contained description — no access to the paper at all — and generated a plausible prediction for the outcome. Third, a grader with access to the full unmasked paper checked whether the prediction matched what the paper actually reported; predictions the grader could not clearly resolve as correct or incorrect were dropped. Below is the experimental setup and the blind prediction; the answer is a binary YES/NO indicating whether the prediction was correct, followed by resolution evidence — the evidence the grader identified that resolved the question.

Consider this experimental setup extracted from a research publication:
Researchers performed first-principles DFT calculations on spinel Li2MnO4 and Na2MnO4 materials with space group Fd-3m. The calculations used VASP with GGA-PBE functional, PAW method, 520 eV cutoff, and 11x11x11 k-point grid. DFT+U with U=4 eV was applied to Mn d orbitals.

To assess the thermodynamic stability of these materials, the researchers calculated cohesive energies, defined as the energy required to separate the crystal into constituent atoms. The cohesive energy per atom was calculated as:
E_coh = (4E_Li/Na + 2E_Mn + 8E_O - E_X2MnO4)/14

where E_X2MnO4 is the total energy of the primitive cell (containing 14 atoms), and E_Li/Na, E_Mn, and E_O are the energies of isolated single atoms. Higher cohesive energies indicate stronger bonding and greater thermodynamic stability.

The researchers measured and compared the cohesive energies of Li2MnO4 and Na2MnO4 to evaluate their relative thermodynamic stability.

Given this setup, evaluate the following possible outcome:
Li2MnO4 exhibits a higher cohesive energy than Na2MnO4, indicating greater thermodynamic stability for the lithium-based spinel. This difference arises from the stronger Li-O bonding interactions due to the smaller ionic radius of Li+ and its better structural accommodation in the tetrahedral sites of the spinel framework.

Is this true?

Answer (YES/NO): YES